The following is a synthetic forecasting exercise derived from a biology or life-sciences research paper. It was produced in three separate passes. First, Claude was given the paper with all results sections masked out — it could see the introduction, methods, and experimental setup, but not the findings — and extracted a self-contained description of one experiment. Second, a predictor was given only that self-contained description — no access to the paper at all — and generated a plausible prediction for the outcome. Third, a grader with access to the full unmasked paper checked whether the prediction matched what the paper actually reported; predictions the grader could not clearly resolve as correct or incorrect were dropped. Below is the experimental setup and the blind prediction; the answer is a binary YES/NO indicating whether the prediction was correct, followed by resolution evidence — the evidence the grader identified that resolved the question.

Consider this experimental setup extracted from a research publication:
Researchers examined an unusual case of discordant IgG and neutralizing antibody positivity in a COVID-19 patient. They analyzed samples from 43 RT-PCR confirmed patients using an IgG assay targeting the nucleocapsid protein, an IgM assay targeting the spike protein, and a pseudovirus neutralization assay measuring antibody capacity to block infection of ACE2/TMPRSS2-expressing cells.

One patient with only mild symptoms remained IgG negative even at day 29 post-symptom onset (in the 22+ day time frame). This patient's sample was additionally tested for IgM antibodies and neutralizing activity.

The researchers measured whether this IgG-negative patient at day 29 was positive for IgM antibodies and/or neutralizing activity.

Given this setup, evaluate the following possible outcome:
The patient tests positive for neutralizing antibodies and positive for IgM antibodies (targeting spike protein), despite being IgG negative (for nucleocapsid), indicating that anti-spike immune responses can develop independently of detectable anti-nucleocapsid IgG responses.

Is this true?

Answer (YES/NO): YES